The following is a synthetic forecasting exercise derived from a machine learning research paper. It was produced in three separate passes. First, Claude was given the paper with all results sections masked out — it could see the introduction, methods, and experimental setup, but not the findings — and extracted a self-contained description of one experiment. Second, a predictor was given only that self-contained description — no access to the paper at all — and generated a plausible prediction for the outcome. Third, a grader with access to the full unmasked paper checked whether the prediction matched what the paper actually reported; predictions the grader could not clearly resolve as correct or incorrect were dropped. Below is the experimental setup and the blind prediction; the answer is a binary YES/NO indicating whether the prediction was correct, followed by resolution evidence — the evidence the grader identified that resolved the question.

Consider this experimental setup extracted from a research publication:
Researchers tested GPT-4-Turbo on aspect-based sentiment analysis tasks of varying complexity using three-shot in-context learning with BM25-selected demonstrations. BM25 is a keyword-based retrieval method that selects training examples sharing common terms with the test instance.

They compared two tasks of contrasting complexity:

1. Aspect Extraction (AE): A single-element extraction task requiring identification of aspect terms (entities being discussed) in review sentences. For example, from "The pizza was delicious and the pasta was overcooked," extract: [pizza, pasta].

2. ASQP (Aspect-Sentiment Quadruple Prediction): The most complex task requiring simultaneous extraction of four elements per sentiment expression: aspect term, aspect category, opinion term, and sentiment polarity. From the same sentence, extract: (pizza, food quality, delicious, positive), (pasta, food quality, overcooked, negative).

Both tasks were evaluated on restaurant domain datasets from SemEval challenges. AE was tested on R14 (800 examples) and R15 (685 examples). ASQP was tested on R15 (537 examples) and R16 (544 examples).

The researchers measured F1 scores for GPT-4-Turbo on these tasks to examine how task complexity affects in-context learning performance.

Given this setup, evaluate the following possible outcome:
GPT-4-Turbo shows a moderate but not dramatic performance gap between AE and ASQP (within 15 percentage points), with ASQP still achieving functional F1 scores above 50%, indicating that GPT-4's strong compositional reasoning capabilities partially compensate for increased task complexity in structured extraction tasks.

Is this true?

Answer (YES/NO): NO